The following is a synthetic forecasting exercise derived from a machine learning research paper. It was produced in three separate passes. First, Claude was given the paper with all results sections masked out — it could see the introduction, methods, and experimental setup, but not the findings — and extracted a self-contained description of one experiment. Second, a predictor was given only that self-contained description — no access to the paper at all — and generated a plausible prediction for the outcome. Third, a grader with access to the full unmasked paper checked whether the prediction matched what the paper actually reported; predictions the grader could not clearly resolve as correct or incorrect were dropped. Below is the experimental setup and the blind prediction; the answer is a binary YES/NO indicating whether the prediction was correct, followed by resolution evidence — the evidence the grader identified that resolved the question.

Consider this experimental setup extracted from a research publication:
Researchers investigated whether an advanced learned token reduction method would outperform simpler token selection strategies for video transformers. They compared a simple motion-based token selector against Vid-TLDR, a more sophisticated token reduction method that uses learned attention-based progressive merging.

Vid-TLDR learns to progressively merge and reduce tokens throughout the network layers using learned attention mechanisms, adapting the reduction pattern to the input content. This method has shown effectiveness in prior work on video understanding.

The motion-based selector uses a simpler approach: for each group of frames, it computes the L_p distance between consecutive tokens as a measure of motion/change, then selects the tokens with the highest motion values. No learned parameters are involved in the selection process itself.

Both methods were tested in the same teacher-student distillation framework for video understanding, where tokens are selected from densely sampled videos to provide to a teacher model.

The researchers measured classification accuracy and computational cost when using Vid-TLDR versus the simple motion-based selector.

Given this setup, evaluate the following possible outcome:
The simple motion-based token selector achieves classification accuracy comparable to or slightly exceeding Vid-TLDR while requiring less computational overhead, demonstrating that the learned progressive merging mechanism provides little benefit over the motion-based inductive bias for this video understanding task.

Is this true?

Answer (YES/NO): YES